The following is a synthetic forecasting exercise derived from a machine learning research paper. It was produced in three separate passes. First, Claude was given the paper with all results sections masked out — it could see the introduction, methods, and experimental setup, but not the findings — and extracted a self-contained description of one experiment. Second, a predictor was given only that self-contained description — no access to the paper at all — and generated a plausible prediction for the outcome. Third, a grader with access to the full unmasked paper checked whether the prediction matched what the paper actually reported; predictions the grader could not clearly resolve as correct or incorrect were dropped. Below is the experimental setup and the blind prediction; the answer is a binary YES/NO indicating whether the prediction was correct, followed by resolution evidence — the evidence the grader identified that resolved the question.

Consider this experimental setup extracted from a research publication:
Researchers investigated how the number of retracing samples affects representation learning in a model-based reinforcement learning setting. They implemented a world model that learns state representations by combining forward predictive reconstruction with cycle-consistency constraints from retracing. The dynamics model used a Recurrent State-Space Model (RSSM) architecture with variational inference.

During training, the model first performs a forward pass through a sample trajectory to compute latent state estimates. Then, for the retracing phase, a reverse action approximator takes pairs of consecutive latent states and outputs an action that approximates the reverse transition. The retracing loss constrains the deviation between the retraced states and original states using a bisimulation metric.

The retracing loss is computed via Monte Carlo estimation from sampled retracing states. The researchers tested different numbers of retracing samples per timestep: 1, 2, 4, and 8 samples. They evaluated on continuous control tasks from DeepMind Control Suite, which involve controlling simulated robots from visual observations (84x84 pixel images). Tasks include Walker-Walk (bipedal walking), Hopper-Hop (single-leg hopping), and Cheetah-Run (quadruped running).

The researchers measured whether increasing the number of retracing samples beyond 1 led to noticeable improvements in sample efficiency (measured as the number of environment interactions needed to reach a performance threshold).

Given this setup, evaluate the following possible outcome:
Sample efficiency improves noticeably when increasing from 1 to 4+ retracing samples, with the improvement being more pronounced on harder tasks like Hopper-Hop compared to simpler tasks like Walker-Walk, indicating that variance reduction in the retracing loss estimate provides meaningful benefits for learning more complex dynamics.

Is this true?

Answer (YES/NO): NO